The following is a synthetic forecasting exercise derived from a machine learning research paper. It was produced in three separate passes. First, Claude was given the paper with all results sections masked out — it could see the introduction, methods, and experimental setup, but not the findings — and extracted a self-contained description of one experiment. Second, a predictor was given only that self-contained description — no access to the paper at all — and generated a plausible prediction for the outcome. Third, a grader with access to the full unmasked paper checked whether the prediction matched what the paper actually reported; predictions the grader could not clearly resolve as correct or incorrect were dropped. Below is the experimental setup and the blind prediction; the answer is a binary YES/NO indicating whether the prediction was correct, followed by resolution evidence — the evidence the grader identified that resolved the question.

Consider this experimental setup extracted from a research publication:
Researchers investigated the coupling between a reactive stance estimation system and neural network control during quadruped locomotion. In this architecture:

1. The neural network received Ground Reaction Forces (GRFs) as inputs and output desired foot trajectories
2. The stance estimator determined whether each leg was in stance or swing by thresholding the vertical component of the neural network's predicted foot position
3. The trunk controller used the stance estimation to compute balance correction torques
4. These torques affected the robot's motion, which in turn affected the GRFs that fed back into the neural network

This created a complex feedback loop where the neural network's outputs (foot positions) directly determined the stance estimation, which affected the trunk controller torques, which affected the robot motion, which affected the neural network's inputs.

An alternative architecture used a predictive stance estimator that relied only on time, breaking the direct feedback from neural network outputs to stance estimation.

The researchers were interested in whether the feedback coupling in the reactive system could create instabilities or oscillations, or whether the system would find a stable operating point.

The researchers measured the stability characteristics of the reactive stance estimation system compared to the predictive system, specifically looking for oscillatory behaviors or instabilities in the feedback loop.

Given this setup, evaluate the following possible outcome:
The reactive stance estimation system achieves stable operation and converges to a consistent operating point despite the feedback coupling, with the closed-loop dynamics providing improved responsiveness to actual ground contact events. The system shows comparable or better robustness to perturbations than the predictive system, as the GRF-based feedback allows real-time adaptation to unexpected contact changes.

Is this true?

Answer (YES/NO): NO